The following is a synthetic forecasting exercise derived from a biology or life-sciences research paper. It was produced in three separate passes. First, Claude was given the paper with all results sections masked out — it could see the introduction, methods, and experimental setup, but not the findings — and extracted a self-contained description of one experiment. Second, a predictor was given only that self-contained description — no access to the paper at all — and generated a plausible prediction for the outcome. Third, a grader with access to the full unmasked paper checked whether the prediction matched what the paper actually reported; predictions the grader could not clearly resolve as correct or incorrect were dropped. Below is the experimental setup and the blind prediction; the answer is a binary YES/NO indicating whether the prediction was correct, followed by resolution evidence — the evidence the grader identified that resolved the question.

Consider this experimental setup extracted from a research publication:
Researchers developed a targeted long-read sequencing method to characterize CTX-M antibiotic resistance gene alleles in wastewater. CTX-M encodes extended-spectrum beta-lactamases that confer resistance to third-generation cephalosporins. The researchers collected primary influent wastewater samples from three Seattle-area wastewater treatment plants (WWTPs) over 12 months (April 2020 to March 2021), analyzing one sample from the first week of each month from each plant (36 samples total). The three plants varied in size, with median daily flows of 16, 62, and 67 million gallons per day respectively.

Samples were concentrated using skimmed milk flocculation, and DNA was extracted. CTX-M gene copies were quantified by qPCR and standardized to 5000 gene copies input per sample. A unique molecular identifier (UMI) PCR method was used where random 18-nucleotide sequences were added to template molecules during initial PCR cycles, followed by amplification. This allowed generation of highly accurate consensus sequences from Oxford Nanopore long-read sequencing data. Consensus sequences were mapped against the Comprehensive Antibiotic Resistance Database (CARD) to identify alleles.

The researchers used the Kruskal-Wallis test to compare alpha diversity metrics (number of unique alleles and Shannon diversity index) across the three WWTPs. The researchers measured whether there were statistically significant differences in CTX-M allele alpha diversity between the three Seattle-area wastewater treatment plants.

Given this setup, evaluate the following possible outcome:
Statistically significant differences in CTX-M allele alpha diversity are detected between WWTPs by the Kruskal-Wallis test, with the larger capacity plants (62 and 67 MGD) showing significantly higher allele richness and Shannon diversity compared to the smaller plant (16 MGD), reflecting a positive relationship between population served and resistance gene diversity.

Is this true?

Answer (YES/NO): NO